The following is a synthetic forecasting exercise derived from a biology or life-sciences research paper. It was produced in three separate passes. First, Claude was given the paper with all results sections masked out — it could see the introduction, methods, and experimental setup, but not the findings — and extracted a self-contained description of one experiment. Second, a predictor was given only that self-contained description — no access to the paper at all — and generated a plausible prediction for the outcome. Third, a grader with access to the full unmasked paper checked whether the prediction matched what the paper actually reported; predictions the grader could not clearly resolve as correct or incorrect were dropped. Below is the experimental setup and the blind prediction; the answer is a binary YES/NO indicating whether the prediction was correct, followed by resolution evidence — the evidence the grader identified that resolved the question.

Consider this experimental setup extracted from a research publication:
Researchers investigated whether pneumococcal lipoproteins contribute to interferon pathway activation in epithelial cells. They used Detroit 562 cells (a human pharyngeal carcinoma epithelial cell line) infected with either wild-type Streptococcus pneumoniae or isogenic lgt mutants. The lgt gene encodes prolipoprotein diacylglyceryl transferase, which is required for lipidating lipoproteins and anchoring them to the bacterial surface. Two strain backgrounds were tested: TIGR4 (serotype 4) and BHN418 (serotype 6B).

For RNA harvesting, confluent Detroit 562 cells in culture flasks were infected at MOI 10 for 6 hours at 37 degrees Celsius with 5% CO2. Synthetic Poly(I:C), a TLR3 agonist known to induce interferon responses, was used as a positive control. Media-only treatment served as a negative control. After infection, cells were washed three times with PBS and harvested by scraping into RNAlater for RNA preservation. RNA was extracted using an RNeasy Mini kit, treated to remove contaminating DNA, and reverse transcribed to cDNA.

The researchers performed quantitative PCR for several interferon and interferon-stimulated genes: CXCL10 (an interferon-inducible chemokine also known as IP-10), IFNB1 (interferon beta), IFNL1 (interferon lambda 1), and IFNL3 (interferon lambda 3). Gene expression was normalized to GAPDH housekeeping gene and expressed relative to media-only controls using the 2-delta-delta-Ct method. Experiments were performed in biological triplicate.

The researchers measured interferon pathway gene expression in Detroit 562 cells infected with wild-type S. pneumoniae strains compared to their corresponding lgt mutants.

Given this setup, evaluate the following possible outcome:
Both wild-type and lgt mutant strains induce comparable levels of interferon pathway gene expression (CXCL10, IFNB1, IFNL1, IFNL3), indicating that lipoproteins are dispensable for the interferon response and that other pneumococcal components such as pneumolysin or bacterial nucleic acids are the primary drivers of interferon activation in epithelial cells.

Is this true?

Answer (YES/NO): NO